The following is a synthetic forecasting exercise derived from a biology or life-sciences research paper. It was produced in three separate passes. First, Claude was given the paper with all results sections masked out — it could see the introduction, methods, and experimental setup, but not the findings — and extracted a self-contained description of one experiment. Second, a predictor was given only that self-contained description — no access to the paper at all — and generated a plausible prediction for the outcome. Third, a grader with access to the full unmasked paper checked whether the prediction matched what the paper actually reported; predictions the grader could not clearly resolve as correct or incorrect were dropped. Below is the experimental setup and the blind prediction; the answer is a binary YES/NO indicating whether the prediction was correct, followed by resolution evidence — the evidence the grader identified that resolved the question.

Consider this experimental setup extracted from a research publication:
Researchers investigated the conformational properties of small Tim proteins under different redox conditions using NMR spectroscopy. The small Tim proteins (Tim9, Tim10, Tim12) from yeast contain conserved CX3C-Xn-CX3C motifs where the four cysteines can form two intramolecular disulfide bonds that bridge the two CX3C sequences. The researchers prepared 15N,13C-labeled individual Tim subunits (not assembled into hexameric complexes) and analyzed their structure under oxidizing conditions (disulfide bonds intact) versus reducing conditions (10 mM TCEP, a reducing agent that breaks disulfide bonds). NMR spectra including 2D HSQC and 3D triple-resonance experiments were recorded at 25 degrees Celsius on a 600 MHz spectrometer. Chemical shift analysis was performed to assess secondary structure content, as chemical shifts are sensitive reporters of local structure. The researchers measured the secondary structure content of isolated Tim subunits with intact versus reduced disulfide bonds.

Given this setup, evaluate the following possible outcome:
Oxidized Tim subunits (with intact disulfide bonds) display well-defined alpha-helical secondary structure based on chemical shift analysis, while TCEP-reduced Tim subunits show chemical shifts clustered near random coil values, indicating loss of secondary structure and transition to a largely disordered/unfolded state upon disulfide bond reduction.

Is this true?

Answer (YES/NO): NO